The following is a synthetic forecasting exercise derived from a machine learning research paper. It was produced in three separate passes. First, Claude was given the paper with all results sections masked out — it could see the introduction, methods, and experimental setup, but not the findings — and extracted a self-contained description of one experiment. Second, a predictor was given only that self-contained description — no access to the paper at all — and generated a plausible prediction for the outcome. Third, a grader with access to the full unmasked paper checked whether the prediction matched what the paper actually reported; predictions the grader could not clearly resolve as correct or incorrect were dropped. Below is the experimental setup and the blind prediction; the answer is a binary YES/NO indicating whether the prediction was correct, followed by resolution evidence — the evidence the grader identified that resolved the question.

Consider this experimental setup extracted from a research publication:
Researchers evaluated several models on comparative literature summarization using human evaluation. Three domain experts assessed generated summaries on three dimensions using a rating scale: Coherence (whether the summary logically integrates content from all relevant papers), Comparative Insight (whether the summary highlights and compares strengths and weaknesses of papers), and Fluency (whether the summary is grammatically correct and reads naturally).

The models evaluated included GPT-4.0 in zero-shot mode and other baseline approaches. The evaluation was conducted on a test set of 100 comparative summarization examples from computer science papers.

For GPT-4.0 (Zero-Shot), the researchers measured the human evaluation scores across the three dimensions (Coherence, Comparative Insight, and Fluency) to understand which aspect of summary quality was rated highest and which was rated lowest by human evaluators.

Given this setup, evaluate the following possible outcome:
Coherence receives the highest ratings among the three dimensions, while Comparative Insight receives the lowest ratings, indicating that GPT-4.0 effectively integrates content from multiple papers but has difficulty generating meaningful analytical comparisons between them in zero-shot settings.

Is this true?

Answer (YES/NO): NO